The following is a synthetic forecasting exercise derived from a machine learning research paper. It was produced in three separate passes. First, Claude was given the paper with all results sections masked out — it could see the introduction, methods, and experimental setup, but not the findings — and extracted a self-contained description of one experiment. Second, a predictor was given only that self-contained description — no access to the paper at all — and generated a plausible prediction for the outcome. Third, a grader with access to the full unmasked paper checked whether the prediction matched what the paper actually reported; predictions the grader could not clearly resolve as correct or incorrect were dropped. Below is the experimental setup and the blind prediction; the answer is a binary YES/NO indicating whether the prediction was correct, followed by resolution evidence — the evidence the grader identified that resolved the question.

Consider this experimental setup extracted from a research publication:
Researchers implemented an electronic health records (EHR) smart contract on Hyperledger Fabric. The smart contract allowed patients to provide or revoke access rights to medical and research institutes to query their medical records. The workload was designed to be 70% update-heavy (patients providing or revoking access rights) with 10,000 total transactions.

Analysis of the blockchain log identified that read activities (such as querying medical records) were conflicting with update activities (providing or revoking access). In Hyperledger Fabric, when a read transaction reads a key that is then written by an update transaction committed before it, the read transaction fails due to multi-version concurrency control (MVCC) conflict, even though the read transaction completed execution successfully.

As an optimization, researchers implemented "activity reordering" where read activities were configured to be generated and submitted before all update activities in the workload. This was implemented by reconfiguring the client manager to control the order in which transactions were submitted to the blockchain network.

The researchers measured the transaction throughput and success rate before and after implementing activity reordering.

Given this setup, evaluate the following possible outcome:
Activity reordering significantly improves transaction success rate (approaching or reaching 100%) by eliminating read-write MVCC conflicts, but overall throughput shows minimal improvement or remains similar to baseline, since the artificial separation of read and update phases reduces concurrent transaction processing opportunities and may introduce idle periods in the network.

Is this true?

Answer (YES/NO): NO